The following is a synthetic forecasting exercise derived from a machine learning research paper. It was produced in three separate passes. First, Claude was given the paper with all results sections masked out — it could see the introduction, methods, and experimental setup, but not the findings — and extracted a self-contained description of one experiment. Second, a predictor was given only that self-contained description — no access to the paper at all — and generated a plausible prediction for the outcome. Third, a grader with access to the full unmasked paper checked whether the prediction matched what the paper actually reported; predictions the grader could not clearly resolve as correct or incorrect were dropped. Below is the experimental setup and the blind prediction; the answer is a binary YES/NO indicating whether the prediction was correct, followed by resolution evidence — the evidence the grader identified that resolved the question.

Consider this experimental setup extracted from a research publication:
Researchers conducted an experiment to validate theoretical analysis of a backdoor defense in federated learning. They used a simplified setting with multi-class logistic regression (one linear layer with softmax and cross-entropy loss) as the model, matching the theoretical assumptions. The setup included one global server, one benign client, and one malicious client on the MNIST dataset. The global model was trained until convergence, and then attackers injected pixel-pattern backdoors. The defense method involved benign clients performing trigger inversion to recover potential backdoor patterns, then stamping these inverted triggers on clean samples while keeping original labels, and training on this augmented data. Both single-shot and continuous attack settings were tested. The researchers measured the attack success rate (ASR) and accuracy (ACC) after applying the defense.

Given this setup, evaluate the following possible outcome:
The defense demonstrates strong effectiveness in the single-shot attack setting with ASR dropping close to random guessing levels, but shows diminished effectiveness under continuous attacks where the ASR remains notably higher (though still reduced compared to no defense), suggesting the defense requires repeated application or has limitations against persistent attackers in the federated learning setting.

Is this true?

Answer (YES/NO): NO